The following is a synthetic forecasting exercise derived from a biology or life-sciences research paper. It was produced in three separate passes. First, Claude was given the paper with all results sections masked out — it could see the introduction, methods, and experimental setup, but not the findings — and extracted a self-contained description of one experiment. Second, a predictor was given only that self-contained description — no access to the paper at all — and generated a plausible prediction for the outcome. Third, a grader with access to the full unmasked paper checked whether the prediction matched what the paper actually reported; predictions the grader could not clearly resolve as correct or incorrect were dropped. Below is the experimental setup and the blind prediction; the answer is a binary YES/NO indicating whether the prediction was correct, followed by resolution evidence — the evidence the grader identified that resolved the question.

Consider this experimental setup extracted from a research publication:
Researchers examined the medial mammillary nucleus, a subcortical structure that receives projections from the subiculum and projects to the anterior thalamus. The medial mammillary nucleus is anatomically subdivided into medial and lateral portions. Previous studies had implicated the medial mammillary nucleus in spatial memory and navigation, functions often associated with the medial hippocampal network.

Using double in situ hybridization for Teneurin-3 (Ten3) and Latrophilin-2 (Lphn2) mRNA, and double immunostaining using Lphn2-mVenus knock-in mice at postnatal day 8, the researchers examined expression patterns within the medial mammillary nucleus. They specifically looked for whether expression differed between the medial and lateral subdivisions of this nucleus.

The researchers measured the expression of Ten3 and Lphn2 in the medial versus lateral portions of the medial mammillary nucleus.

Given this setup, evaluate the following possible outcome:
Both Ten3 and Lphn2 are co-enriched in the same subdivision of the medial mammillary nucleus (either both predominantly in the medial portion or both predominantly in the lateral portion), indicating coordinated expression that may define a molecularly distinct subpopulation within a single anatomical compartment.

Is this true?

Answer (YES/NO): NO